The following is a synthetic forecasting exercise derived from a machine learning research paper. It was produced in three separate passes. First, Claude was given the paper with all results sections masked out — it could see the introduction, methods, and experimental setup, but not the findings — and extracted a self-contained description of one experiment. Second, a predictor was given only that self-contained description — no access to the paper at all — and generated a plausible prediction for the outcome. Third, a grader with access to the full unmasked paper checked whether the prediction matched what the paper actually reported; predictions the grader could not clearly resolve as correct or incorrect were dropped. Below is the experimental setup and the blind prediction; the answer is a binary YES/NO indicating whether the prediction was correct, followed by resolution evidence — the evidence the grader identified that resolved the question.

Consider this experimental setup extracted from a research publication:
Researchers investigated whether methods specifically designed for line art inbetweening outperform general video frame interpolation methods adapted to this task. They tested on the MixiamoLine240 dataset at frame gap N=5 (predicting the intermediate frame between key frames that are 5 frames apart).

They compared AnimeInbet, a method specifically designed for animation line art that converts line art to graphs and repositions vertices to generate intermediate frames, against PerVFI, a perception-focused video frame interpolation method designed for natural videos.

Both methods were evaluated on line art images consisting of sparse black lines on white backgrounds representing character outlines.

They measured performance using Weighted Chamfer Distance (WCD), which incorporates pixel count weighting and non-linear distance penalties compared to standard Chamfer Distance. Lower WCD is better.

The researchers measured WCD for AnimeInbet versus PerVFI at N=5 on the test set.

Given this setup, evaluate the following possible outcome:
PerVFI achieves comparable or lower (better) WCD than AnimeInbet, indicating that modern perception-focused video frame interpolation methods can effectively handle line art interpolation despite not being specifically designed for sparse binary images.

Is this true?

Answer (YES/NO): YES